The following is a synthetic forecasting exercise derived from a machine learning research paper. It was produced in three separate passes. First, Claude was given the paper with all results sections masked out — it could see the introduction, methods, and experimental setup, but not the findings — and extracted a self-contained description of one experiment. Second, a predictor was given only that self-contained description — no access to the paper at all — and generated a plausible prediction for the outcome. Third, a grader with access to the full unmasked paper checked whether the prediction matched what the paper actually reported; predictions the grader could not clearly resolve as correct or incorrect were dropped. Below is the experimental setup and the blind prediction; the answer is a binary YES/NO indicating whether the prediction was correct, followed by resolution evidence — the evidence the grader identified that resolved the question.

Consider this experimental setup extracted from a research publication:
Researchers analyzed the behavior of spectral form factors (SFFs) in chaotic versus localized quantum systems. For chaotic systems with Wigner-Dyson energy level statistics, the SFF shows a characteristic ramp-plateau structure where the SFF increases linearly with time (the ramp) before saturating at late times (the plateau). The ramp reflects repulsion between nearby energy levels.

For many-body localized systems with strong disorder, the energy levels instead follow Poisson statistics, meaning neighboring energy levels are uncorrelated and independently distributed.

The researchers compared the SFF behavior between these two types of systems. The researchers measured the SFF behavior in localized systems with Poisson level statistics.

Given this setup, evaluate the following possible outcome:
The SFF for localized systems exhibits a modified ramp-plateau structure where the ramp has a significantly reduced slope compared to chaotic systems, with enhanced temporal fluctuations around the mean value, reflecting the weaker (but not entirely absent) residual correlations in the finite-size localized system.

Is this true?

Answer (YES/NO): NO